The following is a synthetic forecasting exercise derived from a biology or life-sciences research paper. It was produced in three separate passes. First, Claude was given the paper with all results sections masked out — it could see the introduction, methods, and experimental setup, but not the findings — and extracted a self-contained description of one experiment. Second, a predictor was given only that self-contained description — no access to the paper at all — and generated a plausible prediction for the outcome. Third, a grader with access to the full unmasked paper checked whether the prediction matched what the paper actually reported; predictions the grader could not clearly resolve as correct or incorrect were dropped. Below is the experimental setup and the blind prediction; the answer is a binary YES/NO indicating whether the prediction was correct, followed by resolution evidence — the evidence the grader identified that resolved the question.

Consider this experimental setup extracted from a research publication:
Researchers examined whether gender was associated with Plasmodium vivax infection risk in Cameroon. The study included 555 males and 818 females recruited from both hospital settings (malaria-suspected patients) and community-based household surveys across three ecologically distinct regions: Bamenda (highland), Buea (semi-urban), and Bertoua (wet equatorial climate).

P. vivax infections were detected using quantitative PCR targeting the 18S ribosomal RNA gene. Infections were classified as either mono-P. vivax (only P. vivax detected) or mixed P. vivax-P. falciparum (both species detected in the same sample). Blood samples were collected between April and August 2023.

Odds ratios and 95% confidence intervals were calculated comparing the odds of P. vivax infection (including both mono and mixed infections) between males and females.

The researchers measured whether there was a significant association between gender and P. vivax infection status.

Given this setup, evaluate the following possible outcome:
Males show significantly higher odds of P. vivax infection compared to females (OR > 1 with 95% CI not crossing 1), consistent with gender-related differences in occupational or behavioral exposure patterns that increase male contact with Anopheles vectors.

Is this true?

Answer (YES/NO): NO